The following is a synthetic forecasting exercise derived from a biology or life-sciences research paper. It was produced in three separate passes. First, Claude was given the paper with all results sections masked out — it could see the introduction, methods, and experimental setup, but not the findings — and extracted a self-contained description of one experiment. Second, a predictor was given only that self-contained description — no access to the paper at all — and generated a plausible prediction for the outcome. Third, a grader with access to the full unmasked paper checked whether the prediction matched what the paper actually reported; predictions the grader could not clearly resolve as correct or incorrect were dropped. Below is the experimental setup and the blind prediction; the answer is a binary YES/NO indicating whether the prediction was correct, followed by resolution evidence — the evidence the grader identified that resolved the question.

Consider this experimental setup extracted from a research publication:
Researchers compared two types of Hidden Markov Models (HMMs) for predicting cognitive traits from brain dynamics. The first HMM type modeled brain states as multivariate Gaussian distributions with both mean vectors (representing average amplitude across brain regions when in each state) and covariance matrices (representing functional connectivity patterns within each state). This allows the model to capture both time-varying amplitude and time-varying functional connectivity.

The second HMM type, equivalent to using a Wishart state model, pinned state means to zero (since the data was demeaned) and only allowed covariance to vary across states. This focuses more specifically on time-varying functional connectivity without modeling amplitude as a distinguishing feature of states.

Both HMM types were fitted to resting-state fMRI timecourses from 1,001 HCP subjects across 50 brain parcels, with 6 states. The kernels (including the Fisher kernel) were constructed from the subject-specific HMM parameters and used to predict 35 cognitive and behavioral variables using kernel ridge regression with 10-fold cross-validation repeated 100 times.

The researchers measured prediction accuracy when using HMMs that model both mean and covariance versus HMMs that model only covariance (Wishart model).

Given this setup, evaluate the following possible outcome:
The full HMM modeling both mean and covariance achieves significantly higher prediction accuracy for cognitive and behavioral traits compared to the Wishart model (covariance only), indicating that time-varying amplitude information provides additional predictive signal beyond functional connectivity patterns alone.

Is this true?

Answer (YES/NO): NO